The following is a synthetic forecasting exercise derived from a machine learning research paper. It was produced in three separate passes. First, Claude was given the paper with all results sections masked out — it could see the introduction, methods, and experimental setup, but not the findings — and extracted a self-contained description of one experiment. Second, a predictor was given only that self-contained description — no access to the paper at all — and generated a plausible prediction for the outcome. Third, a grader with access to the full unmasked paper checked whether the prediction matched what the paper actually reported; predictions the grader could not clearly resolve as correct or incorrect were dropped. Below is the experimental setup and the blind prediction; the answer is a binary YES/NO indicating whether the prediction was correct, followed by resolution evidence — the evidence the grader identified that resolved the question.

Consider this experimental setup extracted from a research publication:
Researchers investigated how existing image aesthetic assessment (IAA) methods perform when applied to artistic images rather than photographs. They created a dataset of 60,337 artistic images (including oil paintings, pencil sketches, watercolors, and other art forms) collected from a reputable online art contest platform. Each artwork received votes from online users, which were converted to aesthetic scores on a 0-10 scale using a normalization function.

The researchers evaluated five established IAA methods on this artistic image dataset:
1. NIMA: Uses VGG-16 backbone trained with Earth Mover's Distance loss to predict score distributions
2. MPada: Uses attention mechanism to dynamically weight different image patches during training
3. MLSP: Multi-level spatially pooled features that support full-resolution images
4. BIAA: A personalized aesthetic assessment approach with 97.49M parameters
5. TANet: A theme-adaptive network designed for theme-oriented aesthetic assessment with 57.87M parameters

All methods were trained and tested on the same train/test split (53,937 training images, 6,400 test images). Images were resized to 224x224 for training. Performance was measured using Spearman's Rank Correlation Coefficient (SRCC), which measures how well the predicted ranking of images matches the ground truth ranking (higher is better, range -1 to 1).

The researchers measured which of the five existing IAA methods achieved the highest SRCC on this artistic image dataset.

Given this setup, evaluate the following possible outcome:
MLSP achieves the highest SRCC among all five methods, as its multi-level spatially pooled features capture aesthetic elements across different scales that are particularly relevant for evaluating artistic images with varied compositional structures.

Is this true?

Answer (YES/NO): NO